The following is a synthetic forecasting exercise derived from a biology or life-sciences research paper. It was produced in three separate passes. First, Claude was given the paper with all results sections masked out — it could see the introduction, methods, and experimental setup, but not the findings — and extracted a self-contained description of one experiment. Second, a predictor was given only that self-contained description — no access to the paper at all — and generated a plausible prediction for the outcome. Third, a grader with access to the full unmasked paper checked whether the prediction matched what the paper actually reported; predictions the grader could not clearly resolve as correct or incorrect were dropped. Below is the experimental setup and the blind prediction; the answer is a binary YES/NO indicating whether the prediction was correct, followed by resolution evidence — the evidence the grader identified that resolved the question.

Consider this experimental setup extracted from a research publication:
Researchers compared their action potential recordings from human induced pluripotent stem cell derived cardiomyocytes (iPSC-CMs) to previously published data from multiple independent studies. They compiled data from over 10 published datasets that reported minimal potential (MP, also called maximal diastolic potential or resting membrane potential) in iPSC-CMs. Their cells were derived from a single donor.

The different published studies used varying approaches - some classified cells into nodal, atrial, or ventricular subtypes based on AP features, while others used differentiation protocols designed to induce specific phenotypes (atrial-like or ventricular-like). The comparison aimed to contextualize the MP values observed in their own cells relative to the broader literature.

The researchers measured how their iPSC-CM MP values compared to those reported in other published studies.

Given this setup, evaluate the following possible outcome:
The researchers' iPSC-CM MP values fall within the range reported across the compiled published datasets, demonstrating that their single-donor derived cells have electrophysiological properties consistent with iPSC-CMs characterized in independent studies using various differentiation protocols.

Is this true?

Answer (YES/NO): NO